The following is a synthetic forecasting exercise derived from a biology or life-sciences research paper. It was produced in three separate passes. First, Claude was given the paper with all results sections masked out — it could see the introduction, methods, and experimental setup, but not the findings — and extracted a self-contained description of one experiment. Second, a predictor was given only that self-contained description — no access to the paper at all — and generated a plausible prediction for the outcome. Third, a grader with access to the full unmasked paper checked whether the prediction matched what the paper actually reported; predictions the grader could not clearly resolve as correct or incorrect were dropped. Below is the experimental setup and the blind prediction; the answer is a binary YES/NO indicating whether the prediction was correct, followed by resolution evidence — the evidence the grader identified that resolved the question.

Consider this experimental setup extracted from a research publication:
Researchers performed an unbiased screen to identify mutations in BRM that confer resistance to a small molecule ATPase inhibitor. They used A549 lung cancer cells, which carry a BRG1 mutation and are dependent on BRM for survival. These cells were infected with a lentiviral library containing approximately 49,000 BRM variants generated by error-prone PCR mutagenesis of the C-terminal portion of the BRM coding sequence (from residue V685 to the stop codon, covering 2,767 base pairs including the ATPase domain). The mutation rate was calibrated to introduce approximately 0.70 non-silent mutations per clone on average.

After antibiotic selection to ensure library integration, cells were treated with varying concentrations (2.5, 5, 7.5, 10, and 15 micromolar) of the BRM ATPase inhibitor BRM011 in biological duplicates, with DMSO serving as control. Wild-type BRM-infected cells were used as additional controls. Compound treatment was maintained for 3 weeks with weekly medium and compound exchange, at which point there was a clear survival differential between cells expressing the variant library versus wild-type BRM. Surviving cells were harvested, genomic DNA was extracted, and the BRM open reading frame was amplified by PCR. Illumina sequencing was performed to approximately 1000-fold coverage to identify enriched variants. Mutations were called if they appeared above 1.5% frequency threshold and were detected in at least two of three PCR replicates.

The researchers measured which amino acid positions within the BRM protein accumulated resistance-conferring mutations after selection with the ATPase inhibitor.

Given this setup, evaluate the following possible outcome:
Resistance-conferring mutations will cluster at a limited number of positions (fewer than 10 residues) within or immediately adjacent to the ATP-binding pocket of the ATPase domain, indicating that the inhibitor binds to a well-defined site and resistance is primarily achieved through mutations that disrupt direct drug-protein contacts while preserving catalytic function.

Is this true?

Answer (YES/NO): YES